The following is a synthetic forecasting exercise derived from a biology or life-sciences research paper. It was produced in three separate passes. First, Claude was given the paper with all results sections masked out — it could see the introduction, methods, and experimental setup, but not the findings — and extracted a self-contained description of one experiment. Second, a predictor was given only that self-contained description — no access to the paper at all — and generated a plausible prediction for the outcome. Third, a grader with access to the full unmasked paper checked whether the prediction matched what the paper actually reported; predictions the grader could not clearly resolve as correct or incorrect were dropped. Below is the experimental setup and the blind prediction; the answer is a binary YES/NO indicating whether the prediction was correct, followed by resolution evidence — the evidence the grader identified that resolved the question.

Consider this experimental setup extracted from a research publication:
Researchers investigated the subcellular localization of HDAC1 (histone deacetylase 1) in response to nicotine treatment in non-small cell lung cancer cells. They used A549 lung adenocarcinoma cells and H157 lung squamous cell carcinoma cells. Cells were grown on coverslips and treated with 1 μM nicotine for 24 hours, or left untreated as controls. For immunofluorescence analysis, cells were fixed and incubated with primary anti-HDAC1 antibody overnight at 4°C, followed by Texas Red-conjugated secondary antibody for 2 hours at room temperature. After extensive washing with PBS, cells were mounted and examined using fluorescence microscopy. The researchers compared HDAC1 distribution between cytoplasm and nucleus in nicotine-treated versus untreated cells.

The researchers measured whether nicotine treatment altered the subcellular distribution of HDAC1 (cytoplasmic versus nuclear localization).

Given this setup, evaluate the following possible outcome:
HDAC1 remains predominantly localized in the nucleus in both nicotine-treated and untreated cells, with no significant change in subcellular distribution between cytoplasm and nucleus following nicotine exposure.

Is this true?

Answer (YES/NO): NO